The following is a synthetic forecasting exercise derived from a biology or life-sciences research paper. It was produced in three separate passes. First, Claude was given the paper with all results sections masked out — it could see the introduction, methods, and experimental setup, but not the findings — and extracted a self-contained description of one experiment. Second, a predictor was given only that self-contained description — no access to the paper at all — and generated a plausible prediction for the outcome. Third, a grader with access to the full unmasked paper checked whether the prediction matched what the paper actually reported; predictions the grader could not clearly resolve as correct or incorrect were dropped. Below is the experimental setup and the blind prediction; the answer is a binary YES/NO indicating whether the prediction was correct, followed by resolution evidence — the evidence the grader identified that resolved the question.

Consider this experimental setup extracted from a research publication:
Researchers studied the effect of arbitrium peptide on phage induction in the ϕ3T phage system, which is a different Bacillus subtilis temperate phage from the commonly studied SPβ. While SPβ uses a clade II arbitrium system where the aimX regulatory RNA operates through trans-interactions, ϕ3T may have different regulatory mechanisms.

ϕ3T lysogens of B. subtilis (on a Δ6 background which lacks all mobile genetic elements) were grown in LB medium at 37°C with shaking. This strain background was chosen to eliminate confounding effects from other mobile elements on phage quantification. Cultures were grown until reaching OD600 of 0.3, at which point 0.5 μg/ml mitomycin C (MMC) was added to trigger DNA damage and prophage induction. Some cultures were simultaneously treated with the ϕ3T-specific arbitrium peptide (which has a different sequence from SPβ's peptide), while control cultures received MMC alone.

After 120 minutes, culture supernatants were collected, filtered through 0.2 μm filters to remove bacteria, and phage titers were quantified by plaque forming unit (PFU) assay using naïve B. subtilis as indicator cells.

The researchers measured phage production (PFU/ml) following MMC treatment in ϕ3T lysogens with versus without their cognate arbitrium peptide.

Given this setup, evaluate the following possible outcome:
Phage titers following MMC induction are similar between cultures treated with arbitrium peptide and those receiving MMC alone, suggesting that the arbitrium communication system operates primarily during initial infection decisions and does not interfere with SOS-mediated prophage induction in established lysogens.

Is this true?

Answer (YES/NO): NO